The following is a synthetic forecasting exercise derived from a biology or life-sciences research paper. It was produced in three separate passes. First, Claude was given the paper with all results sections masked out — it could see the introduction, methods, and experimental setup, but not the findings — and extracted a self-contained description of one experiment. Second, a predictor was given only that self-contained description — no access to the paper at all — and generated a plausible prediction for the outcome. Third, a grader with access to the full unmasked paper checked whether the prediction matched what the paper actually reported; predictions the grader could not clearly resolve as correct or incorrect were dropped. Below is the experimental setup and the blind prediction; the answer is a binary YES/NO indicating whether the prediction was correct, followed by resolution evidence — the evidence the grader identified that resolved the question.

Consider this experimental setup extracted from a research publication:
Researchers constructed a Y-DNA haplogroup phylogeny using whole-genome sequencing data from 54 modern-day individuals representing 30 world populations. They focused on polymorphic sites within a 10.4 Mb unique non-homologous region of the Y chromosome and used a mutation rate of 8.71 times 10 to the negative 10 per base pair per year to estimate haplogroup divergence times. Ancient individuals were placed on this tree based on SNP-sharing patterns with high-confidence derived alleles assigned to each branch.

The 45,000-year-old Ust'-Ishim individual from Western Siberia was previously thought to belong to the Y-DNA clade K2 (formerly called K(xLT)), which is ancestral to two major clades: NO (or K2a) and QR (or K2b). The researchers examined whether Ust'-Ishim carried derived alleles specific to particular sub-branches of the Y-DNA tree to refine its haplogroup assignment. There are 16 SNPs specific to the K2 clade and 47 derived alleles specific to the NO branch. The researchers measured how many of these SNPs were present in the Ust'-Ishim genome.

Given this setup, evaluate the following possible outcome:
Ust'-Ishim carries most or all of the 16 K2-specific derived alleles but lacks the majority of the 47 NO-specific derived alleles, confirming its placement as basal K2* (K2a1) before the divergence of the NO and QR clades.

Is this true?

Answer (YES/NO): NO